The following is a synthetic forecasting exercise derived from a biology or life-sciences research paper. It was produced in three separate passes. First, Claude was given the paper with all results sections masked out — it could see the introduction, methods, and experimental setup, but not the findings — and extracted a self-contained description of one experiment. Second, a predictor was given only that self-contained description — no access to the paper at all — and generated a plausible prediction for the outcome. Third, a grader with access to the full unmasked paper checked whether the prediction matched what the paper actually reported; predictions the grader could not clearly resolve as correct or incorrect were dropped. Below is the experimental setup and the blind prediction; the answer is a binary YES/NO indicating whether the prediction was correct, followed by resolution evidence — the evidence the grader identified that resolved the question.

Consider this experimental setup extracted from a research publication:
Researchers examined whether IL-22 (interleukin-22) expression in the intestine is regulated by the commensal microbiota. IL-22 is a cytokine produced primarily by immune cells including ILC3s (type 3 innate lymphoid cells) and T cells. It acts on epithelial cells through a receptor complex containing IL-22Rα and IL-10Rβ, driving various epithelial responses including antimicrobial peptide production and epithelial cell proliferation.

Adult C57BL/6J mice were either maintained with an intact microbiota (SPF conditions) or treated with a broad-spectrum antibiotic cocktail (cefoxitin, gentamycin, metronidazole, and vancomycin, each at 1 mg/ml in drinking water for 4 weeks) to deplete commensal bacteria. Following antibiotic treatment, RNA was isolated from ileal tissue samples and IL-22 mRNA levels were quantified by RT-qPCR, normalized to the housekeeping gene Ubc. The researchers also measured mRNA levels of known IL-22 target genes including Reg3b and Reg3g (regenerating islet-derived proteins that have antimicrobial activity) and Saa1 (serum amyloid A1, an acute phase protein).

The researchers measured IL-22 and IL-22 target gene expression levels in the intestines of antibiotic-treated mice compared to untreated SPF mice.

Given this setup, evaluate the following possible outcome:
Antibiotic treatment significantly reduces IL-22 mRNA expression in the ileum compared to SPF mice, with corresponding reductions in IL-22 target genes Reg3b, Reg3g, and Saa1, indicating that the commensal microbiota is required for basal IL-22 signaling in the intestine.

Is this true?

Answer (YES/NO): NO